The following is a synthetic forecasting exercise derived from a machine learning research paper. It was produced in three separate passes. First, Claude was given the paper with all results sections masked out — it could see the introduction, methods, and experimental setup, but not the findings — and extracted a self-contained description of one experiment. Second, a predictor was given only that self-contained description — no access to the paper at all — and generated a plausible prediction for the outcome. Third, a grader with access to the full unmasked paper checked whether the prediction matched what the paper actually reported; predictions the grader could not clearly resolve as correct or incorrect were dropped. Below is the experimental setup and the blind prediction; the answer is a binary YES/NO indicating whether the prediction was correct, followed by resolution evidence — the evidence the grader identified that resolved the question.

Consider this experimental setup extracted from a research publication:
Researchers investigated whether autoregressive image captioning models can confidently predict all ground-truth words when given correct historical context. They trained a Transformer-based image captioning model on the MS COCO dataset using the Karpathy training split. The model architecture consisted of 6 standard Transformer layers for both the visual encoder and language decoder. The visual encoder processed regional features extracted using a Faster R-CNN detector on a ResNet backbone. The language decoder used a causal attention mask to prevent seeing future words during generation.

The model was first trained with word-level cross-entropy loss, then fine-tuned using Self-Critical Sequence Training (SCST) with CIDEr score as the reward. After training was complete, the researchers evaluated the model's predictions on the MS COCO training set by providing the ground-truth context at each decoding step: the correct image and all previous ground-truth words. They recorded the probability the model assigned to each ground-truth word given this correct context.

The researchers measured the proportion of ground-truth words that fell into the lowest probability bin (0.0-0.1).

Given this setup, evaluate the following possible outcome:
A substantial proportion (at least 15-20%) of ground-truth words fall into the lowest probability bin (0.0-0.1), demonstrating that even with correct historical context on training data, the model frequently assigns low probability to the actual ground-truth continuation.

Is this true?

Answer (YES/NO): YES